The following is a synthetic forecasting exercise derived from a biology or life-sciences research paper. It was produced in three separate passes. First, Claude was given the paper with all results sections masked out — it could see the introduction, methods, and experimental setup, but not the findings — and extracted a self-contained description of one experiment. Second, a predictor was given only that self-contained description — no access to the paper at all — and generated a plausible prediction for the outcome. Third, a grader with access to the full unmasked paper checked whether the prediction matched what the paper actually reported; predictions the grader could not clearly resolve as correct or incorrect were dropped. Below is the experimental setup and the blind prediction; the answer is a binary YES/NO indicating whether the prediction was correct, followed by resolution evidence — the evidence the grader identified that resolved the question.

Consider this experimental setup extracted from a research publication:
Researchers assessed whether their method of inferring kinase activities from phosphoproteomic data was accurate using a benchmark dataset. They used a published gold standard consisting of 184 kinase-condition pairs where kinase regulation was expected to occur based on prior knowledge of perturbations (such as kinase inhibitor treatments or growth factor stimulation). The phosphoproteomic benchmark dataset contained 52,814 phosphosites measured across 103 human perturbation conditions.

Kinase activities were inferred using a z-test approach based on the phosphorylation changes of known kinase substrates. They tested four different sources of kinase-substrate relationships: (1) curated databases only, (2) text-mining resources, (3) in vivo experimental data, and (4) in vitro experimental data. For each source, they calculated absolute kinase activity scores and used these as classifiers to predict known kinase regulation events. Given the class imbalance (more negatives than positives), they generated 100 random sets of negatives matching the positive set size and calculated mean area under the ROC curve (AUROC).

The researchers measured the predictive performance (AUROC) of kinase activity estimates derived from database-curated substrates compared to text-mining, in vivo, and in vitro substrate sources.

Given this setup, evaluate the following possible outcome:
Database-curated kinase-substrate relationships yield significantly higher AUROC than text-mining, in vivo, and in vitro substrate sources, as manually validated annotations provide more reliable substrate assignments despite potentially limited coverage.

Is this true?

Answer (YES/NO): NO